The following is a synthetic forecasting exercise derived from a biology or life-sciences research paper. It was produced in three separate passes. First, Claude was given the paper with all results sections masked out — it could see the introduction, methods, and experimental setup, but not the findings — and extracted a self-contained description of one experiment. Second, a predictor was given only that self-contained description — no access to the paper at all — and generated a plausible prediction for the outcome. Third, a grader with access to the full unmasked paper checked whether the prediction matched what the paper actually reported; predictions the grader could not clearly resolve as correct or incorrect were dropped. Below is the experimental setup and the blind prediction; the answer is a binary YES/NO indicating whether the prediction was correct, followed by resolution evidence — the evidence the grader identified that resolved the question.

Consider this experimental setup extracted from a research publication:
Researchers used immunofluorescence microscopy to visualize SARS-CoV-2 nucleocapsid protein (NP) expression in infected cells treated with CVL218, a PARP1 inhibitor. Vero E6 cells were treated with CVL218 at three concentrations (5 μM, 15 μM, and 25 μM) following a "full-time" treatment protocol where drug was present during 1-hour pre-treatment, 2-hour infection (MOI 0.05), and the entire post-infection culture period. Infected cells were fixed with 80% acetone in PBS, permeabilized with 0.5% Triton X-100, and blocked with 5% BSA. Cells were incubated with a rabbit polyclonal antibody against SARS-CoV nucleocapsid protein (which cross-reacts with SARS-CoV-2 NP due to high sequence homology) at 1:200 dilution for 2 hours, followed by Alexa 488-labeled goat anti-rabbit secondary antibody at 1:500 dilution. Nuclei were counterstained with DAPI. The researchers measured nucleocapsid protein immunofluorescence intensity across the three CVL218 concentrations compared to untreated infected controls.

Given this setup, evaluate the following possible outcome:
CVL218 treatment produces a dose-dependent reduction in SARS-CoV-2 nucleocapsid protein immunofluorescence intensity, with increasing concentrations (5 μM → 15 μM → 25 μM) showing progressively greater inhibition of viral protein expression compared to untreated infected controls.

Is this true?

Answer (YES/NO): YES